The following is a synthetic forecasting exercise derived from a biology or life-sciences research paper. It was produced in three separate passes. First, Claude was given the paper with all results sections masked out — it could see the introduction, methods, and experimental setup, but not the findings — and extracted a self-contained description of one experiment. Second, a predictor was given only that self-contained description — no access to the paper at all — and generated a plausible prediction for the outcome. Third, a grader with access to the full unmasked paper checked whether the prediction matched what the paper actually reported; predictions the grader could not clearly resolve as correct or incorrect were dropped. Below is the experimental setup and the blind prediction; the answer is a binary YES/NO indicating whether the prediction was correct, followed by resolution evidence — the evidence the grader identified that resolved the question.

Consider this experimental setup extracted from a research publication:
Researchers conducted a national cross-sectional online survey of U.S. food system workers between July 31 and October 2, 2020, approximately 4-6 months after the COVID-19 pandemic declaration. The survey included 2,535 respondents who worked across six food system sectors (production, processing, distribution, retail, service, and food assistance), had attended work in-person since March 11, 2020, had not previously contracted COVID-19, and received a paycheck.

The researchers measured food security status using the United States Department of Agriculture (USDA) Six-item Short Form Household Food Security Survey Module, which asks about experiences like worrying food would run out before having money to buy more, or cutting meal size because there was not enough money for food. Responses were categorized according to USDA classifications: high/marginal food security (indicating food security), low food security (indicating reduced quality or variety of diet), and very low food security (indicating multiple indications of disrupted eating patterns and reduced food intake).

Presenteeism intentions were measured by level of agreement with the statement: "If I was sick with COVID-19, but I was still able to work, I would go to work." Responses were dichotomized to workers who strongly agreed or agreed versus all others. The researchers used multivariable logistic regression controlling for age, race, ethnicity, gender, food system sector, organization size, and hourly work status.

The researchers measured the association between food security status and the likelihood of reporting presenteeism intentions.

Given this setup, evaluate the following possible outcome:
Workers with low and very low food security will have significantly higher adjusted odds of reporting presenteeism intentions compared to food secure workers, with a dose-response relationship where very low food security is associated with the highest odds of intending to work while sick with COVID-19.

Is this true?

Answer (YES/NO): YES